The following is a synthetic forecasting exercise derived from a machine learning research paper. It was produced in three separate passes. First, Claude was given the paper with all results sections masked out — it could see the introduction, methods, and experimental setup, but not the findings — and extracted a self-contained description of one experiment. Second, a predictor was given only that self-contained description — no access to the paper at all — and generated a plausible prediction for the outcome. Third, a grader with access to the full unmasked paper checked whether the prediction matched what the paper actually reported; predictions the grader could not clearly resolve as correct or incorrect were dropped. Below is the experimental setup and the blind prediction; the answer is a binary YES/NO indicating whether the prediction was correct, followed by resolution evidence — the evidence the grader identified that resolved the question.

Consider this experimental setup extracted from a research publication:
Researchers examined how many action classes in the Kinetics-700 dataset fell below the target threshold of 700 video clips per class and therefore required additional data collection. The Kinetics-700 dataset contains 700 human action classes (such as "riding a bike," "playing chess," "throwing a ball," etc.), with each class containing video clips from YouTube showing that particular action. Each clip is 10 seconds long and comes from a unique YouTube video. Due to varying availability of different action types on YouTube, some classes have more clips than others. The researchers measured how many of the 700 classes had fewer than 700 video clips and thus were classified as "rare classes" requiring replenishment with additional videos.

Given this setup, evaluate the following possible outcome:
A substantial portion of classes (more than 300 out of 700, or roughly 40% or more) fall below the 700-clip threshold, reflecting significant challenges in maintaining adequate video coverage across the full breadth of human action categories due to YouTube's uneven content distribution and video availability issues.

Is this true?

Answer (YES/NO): NO